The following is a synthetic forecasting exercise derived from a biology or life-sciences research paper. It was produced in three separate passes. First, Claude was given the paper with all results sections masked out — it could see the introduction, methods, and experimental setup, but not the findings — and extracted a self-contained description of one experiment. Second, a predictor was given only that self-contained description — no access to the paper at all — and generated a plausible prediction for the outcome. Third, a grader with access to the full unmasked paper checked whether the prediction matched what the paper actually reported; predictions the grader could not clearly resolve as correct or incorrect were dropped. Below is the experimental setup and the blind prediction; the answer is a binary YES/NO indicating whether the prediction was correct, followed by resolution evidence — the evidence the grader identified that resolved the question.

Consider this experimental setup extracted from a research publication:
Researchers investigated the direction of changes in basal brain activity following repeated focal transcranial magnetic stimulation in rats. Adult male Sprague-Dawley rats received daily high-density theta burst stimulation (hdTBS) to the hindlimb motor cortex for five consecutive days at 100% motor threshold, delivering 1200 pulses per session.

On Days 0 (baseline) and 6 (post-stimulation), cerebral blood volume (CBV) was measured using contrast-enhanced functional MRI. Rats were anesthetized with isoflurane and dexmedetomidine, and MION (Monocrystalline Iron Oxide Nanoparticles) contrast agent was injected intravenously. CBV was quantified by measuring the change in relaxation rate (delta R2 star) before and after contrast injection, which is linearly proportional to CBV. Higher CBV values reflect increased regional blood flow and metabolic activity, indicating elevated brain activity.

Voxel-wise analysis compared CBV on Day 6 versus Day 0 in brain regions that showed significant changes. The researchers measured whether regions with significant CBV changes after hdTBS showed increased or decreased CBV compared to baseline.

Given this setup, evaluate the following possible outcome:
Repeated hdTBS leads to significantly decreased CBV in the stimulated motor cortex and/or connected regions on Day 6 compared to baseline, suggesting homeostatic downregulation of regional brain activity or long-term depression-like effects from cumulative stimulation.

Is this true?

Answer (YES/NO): NO